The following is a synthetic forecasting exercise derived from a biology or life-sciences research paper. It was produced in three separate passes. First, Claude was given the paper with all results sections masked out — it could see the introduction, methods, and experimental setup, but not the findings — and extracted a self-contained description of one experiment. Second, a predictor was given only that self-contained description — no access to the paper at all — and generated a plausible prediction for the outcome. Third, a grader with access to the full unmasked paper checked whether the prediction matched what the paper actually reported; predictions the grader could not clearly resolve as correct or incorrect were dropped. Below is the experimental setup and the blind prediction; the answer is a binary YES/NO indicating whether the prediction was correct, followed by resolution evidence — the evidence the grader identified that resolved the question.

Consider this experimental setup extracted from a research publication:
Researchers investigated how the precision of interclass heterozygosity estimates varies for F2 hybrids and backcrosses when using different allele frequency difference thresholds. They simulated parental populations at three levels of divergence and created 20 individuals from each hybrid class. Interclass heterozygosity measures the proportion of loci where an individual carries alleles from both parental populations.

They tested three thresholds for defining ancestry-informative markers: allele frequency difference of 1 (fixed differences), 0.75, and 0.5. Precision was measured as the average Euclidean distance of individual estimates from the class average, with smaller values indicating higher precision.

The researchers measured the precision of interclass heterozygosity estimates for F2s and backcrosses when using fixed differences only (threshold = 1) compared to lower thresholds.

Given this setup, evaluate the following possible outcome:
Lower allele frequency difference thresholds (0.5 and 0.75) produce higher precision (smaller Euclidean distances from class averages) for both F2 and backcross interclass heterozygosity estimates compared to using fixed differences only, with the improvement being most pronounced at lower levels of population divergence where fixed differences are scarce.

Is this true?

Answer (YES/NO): YES